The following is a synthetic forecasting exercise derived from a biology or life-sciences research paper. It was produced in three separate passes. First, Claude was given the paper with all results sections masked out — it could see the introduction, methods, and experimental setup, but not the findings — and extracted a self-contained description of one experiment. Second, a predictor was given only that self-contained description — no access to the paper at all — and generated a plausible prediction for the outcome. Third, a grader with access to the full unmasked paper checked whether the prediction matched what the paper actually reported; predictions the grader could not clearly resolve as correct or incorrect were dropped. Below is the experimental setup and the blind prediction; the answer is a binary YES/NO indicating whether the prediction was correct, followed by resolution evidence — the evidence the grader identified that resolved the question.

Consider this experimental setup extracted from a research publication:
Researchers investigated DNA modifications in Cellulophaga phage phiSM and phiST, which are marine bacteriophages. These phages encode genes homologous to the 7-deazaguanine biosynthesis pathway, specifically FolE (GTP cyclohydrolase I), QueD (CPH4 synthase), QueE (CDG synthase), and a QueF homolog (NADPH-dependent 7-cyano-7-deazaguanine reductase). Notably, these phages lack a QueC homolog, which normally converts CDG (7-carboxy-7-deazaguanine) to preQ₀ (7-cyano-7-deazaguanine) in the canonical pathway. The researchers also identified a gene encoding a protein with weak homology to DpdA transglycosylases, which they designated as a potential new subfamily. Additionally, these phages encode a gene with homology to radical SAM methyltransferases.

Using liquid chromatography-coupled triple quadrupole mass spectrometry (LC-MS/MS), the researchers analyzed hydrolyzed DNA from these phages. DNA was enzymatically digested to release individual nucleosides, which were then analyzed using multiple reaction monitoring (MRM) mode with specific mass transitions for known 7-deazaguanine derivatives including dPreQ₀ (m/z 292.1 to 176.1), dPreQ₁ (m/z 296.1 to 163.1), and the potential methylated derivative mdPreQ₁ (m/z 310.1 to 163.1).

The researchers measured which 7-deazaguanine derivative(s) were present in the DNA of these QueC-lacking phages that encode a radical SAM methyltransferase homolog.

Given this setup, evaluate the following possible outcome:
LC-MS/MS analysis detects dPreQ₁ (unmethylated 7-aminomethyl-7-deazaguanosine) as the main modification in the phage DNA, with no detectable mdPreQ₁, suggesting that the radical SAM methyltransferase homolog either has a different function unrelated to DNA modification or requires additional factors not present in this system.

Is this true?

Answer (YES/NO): NO